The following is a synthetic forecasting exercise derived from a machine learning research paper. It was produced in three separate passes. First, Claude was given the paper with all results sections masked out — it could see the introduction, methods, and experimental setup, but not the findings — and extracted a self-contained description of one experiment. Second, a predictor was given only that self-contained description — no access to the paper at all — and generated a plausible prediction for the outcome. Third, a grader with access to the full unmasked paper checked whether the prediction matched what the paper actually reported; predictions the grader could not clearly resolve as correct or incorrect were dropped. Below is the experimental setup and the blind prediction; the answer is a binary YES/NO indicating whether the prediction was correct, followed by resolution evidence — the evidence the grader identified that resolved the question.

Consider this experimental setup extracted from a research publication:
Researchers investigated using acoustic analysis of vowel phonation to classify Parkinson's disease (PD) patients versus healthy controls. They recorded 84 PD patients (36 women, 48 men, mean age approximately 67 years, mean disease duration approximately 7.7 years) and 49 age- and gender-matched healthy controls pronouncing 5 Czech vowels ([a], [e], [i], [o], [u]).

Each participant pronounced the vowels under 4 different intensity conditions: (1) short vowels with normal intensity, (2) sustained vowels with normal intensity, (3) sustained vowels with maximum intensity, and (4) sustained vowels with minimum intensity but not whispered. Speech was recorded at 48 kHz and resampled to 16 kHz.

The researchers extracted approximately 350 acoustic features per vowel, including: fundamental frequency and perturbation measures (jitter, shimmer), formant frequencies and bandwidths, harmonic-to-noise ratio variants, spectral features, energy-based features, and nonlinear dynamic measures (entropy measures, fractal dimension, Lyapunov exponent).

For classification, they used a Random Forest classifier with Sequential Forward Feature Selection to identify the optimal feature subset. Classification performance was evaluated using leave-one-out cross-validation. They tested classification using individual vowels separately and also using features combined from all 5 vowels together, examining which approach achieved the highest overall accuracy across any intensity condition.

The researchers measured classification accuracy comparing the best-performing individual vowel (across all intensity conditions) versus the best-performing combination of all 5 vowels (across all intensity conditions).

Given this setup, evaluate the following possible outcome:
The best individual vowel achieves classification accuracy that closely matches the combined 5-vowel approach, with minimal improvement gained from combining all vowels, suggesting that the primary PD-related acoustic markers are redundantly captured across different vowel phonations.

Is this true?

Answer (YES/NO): YES